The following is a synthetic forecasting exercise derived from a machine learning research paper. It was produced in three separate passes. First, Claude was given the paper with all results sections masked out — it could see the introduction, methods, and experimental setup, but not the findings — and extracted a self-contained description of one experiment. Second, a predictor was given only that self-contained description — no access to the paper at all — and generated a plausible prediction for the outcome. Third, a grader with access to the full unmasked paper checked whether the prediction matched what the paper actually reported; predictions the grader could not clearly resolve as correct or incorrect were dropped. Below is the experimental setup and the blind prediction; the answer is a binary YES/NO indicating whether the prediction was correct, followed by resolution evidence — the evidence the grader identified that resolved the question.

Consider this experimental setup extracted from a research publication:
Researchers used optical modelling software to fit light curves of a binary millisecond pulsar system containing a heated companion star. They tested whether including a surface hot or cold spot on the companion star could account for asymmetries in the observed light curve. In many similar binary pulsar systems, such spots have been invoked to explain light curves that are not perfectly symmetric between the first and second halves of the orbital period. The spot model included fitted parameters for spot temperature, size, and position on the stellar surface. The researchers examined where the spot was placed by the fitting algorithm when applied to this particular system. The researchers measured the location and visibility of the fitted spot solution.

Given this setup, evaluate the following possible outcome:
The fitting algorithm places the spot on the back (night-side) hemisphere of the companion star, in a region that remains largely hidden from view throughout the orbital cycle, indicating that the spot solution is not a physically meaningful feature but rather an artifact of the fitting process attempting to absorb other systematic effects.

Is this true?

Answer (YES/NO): YES